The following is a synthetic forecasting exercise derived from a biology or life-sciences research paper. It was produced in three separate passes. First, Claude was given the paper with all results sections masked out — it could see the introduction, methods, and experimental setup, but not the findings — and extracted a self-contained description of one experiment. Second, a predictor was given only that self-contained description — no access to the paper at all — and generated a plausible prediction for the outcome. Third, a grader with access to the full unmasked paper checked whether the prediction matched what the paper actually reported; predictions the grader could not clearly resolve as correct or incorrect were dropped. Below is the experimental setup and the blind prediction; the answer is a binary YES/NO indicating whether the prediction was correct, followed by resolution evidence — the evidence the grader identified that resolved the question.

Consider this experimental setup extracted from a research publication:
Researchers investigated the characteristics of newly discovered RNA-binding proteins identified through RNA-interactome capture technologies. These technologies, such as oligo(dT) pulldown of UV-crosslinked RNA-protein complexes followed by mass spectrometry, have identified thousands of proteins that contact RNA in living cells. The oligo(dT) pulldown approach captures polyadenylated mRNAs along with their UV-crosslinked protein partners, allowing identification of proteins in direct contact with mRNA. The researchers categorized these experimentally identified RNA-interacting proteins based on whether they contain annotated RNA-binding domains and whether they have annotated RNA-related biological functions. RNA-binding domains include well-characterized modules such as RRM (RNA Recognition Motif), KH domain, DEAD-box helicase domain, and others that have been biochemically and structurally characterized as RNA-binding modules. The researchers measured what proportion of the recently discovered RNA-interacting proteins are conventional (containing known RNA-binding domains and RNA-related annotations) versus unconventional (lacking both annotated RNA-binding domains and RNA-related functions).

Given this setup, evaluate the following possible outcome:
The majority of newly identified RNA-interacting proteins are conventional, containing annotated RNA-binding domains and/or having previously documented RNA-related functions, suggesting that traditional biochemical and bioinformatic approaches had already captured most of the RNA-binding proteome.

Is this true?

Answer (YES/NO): NO